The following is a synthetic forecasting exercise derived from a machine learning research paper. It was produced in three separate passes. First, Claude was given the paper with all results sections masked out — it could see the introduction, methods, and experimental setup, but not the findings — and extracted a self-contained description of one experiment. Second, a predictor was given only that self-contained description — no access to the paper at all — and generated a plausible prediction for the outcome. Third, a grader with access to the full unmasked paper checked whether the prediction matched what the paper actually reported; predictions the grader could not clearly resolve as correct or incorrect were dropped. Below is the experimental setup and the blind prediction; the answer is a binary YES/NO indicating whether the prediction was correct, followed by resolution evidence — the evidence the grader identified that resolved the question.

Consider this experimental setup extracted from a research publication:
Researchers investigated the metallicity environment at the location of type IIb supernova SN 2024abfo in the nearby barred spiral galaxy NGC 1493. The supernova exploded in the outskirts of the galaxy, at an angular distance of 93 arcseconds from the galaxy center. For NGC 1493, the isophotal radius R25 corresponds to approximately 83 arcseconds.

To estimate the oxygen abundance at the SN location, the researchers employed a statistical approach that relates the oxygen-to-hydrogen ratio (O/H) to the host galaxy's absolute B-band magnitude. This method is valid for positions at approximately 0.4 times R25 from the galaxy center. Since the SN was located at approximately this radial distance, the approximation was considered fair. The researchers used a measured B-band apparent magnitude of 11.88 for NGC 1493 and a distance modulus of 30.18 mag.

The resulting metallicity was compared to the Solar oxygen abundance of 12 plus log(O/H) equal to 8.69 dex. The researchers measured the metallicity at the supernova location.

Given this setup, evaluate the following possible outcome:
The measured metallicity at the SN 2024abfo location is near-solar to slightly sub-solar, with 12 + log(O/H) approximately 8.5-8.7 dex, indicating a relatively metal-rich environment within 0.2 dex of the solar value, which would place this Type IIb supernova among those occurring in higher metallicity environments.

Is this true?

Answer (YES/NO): NO